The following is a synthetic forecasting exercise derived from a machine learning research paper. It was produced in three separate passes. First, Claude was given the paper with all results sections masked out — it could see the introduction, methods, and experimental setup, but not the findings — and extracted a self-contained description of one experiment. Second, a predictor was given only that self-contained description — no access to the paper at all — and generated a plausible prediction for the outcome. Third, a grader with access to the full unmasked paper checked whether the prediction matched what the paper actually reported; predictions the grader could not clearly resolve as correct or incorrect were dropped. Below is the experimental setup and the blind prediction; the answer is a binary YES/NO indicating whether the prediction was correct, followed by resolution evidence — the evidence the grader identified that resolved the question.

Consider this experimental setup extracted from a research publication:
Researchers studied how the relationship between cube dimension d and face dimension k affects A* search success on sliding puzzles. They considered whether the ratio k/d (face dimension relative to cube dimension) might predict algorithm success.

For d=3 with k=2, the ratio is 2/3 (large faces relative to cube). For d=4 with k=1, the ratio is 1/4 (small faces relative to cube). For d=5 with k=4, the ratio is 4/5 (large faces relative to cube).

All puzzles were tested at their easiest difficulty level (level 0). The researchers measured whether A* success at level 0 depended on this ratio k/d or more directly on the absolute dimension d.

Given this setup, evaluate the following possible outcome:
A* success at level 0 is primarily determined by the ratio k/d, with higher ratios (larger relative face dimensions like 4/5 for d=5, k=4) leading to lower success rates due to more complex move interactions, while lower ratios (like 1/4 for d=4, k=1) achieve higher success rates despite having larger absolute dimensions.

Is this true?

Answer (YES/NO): NO